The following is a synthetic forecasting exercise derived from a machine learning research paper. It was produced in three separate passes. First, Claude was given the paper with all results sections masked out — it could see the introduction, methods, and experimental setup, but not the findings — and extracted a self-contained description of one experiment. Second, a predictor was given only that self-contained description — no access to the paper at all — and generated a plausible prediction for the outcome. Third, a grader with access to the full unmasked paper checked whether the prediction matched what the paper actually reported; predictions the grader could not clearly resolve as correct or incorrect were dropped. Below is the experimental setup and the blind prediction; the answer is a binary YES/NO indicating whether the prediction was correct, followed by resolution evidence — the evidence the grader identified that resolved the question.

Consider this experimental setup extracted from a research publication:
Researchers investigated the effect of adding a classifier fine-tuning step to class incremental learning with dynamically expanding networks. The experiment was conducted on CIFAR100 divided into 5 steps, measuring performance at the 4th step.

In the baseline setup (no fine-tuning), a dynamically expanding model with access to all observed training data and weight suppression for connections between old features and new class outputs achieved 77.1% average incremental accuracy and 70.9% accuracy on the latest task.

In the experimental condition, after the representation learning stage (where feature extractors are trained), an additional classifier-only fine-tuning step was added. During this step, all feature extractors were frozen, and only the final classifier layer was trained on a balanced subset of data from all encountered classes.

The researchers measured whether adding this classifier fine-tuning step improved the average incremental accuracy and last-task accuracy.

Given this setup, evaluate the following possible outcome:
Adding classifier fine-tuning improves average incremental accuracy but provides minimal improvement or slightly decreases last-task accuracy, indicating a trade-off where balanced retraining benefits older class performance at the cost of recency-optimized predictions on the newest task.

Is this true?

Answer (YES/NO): NO